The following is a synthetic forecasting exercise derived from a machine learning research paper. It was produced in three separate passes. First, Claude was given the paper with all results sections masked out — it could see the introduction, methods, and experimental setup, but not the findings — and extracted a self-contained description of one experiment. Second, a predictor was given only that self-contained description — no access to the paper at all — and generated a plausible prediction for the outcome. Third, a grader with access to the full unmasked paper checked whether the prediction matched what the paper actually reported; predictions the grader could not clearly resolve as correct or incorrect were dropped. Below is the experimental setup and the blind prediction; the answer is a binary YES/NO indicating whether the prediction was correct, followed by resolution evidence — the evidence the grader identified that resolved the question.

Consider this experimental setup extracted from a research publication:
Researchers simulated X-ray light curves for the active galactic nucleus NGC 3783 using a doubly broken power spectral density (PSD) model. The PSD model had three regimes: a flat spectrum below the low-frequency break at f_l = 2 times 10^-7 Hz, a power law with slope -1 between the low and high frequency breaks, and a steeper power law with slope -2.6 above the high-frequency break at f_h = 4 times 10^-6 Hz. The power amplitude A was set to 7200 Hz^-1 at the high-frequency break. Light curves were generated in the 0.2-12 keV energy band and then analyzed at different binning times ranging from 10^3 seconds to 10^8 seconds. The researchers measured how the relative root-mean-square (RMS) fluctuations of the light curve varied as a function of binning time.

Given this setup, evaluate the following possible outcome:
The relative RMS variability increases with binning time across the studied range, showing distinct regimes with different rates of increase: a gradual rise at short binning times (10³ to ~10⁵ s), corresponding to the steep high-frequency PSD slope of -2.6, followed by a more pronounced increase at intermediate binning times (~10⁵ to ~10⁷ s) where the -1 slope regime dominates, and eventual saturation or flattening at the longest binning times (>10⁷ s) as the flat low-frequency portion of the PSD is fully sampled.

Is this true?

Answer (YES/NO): NO